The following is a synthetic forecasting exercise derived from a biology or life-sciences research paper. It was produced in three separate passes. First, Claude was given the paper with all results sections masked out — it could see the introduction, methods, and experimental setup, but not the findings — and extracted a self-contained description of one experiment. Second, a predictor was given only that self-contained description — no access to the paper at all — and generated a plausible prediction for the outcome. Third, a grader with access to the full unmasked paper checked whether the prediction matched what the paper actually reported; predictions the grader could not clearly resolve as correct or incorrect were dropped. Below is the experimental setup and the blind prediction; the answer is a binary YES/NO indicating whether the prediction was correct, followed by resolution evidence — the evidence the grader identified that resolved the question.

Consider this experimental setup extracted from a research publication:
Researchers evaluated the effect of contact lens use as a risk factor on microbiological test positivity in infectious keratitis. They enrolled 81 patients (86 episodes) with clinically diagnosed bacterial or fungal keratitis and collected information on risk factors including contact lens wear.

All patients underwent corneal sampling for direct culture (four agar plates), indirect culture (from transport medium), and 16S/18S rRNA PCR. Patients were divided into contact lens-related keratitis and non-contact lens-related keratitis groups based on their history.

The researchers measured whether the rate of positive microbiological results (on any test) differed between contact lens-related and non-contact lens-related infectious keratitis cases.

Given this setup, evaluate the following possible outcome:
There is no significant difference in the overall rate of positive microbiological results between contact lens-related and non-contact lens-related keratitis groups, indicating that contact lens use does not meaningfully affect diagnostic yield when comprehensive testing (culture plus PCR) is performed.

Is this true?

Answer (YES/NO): YES